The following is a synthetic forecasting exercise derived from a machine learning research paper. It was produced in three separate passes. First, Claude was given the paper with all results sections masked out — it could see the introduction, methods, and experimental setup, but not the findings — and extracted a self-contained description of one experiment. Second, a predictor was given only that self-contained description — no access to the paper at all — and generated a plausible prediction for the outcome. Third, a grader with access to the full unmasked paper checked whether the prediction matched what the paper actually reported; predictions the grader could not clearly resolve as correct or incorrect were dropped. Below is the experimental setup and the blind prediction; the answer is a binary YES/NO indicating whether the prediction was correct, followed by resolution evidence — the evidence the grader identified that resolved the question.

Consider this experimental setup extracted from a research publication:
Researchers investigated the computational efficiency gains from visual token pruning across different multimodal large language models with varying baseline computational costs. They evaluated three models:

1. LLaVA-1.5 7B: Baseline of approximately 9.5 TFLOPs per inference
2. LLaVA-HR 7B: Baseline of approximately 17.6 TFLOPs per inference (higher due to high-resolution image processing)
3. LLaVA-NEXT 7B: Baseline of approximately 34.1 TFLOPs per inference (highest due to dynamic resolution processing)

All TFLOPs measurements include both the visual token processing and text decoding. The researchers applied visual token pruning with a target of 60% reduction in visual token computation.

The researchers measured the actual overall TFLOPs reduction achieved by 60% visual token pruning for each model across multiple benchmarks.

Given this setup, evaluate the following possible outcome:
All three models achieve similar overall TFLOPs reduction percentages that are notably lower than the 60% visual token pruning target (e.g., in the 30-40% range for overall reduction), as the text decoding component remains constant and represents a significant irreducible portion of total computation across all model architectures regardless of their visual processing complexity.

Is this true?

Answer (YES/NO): NO